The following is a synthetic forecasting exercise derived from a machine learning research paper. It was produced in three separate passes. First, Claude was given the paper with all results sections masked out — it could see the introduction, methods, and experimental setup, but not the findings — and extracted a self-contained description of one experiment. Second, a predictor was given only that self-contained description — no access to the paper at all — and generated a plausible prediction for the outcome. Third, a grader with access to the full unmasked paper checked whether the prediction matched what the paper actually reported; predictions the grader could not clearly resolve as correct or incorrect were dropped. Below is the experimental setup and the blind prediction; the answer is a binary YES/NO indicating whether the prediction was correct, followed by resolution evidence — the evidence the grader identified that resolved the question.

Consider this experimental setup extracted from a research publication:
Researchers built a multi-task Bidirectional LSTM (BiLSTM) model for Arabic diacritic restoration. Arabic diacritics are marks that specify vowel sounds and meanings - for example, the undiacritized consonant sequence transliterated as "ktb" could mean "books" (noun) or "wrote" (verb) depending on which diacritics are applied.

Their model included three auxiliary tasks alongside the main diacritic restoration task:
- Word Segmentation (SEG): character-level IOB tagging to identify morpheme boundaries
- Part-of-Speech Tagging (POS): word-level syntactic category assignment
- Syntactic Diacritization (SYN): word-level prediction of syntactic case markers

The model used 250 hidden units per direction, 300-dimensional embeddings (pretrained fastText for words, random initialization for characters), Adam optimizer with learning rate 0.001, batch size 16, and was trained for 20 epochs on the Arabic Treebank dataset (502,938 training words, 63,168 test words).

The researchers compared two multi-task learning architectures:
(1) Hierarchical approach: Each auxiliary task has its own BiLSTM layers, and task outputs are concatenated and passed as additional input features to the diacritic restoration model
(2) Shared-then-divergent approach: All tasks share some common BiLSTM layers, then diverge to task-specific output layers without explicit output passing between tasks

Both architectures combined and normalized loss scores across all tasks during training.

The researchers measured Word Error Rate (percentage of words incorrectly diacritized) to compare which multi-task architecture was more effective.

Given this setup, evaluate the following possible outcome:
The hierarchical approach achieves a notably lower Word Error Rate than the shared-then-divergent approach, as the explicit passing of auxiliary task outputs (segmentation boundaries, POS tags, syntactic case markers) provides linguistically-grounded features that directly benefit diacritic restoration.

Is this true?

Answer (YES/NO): YES